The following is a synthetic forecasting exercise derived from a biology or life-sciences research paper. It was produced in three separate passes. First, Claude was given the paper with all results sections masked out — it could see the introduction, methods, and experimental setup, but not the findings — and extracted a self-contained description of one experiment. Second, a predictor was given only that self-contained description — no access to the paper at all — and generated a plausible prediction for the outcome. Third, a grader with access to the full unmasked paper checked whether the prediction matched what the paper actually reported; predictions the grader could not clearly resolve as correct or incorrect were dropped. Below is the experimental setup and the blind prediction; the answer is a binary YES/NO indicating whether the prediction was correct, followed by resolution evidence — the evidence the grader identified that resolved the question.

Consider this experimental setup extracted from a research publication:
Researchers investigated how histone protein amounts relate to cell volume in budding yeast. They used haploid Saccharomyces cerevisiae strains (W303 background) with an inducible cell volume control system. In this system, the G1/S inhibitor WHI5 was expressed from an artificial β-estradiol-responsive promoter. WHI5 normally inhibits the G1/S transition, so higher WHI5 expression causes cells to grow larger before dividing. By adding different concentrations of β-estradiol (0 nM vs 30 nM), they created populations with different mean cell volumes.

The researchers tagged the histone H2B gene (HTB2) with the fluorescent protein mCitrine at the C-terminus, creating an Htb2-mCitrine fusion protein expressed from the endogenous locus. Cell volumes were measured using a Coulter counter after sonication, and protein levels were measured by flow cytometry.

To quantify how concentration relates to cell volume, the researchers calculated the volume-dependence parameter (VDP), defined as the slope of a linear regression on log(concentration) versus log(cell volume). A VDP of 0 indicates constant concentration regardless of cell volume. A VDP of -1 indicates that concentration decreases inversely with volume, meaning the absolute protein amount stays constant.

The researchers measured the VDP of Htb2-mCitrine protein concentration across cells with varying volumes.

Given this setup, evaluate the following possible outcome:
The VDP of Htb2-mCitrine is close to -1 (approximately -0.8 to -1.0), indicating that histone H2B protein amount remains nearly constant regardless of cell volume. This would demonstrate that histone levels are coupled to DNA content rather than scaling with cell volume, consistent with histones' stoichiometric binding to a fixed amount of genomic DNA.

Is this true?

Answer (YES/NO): YES